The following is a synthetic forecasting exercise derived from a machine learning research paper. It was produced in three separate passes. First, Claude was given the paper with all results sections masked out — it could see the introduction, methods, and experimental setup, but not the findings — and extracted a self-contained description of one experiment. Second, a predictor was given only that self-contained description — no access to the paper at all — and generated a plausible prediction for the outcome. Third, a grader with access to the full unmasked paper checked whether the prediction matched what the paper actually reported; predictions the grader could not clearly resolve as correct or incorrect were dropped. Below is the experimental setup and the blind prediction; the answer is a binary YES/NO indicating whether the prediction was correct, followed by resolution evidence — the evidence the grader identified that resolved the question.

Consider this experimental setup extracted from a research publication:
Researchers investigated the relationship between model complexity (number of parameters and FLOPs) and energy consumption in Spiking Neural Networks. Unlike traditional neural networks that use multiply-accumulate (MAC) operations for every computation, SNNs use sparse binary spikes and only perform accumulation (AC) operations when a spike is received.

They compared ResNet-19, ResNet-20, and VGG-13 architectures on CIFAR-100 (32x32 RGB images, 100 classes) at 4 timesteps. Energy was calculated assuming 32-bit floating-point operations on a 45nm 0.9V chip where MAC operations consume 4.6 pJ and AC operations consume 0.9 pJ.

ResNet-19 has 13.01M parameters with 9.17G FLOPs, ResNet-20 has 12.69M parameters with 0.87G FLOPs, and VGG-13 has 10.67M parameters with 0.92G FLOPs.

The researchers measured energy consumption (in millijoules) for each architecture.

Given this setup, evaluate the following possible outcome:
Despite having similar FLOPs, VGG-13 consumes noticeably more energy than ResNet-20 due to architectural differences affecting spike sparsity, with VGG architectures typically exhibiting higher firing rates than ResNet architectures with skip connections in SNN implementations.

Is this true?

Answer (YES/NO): NO